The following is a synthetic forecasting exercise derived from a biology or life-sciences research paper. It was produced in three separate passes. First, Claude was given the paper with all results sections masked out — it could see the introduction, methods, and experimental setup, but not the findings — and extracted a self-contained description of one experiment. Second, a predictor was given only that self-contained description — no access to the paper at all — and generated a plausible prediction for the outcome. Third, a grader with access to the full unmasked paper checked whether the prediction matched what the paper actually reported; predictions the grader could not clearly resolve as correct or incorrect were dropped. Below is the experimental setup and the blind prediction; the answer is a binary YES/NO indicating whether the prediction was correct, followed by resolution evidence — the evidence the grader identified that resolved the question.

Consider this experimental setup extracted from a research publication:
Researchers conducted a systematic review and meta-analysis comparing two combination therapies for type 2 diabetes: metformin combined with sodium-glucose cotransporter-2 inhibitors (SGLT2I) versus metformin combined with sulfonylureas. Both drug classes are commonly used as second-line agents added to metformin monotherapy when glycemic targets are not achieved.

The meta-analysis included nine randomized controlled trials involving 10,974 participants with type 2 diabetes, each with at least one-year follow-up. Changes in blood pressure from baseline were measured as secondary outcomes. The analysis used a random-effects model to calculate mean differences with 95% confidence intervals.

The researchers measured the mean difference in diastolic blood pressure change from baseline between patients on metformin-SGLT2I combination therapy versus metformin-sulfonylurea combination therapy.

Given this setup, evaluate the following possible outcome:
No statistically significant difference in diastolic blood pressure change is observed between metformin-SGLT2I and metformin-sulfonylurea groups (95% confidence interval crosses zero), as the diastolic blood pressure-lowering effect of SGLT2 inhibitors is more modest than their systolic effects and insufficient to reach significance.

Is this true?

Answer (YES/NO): NO